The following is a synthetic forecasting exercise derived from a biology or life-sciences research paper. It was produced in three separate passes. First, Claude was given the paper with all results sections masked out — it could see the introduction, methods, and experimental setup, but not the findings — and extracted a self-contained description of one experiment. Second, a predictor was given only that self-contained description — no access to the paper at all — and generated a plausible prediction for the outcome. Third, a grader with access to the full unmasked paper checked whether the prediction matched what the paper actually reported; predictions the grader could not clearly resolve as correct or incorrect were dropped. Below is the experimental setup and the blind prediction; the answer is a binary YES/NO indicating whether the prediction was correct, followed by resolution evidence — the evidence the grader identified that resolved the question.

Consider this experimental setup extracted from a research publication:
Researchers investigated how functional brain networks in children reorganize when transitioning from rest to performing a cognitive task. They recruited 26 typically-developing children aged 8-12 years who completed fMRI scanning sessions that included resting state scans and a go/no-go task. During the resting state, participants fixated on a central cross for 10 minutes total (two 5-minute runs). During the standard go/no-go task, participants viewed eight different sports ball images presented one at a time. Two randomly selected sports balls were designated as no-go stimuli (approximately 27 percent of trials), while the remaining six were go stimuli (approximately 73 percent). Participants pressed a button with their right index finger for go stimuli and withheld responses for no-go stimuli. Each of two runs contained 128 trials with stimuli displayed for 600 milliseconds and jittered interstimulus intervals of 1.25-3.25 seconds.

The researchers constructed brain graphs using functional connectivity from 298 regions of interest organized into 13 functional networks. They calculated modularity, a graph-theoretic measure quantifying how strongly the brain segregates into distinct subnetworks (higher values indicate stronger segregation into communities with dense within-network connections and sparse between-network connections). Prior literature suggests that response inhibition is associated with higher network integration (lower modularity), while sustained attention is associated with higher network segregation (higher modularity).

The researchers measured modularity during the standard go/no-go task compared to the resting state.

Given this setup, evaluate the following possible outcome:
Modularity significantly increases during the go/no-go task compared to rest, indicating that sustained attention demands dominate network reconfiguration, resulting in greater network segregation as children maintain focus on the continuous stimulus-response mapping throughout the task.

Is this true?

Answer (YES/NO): YES